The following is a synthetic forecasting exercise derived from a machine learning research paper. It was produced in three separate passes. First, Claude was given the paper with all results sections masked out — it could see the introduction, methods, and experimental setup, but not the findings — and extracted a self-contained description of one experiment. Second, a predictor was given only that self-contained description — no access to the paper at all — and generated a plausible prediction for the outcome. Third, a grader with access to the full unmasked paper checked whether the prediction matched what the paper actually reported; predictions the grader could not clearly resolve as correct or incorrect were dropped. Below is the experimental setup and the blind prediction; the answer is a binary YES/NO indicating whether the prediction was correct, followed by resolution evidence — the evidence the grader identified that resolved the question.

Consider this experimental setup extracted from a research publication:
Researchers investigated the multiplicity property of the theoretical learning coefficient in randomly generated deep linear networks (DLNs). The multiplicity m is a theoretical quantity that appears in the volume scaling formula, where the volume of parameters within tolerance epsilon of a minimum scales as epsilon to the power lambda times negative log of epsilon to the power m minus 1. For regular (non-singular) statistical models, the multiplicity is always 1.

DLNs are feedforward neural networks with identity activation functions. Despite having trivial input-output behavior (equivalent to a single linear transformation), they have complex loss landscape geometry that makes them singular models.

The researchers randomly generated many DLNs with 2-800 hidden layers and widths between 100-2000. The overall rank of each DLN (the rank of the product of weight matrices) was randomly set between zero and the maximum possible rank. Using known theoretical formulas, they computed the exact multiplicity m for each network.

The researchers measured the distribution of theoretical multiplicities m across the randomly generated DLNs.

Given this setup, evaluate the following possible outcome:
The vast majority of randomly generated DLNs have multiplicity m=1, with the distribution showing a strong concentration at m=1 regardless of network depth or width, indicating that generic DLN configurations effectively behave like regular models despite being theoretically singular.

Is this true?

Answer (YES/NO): NO